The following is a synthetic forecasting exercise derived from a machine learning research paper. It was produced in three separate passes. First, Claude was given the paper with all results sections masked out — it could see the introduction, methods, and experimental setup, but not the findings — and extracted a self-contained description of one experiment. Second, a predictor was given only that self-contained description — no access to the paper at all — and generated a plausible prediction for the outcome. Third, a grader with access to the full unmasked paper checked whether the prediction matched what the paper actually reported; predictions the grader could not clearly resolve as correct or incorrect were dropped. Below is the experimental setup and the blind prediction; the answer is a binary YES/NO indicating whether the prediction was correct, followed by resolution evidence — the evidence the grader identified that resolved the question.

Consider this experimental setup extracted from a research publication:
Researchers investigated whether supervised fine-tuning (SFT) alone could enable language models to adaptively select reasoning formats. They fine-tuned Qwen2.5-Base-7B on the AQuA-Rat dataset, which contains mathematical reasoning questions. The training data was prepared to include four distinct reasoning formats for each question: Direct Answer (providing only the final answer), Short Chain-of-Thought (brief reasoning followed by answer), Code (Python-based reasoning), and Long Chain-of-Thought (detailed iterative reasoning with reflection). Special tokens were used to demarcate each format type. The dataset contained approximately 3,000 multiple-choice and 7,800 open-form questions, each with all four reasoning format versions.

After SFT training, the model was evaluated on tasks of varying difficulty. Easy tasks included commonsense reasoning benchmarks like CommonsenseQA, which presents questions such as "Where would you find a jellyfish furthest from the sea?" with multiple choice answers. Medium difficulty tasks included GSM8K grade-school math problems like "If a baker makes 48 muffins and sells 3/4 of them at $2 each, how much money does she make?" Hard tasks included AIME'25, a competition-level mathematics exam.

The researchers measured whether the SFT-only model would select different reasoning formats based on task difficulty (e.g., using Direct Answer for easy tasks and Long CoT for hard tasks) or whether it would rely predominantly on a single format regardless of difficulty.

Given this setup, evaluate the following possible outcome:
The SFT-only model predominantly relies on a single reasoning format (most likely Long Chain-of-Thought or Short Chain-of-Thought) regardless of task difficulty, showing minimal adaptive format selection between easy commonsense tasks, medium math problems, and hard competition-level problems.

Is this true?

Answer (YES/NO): NO